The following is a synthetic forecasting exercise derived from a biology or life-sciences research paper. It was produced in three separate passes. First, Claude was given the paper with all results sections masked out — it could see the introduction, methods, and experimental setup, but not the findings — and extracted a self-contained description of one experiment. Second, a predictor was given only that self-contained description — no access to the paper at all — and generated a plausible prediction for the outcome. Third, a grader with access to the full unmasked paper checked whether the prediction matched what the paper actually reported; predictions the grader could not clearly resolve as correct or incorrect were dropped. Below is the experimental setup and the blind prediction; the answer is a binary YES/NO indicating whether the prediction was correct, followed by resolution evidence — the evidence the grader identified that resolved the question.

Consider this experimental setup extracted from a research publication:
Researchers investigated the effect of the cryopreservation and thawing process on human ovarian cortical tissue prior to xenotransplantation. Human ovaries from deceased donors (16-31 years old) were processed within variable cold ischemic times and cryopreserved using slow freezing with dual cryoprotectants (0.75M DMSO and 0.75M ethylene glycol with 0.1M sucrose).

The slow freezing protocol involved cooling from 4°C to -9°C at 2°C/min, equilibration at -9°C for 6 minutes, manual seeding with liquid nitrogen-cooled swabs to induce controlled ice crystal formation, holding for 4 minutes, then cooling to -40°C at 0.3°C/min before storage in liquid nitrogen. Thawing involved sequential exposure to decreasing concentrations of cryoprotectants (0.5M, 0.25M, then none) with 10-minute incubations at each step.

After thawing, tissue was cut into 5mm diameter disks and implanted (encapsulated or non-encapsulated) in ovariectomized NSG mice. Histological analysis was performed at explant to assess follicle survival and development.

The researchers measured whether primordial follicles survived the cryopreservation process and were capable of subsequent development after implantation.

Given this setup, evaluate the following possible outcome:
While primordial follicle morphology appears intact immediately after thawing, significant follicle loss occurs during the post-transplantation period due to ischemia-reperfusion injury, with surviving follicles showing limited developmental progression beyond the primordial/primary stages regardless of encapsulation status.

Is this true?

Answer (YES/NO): NO